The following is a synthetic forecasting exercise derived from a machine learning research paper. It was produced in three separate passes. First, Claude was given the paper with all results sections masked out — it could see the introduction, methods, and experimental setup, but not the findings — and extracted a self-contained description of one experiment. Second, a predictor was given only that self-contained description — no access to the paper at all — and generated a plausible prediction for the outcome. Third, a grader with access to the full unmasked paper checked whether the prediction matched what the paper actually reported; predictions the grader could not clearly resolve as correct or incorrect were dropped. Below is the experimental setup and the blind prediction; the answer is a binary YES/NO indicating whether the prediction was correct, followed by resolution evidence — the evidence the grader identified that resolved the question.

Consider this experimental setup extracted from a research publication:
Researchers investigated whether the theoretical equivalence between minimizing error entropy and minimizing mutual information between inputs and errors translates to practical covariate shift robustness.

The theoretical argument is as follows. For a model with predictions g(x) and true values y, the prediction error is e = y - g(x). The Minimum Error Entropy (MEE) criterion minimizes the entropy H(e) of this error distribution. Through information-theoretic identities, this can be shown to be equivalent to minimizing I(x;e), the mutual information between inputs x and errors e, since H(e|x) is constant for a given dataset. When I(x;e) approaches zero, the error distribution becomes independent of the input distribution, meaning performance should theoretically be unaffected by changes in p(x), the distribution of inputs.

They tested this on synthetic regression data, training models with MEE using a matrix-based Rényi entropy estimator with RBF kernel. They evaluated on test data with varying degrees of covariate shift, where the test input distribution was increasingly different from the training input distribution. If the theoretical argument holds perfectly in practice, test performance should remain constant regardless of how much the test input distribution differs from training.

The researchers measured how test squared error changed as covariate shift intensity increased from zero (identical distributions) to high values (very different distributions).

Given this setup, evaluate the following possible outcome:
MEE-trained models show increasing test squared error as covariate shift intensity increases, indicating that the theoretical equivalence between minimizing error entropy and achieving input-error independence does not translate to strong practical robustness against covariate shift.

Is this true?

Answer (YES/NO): NO